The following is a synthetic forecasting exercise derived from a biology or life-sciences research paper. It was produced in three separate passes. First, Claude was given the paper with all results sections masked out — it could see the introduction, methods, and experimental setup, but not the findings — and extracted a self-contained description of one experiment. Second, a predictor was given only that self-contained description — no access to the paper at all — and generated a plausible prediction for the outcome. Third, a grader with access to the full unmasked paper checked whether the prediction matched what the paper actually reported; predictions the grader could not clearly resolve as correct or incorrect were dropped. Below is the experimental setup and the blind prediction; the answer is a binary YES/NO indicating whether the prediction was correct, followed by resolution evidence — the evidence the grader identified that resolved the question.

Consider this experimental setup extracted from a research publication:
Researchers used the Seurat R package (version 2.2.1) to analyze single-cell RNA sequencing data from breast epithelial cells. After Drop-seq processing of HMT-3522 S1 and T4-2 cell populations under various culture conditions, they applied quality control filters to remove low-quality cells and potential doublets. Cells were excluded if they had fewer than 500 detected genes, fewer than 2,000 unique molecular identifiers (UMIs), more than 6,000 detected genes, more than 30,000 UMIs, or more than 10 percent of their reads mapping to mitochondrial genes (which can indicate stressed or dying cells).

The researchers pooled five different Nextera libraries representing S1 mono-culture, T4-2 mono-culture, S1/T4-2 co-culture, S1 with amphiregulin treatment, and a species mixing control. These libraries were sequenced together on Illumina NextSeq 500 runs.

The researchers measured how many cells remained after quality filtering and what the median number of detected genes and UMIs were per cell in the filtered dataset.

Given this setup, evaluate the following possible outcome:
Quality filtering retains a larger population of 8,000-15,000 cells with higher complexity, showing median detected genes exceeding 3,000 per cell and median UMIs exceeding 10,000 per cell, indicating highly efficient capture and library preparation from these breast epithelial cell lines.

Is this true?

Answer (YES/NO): NO